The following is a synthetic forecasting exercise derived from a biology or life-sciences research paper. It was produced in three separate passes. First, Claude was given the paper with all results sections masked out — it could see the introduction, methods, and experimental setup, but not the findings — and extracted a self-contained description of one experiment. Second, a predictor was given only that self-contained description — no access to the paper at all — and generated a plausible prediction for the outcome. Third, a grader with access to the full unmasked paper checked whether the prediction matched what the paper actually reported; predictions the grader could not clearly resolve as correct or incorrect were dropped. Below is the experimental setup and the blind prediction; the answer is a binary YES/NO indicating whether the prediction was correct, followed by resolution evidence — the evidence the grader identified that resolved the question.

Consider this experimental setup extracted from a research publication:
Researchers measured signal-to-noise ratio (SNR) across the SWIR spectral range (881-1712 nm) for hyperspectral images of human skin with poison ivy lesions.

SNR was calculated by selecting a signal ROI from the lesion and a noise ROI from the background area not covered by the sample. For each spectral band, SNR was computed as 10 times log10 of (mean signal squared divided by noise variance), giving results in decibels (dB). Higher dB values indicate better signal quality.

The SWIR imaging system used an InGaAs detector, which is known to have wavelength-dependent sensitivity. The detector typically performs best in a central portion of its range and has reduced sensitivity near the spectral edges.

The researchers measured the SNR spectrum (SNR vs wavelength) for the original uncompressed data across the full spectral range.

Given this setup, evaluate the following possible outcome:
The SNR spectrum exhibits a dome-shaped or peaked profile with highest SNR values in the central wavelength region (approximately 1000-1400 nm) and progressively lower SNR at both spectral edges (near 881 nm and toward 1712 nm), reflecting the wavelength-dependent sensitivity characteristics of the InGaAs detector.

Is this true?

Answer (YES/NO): NO